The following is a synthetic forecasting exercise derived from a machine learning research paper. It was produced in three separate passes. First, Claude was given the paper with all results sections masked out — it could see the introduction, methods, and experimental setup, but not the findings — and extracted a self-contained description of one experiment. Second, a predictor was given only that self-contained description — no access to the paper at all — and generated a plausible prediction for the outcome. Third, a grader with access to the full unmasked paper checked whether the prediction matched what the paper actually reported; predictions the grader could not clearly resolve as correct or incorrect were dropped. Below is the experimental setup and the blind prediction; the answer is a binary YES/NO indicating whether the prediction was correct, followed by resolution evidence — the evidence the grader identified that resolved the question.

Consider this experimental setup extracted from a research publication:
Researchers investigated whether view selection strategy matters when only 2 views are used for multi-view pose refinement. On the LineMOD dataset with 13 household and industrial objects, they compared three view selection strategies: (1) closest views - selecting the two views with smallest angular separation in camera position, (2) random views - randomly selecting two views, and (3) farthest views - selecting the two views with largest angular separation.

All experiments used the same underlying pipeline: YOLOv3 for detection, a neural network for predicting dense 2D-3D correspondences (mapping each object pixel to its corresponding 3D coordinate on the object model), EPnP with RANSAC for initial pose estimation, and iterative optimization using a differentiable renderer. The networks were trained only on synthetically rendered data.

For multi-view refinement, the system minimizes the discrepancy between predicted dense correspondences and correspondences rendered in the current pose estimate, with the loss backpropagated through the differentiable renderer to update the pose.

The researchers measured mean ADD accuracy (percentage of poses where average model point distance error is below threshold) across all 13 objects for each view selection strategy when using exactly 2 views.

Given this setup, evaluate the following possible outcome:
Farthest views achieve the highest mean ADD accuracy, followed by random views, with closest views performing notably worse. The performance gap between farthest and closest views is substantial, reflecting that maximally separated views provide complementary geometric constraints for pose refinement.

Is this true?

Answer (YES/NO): YES